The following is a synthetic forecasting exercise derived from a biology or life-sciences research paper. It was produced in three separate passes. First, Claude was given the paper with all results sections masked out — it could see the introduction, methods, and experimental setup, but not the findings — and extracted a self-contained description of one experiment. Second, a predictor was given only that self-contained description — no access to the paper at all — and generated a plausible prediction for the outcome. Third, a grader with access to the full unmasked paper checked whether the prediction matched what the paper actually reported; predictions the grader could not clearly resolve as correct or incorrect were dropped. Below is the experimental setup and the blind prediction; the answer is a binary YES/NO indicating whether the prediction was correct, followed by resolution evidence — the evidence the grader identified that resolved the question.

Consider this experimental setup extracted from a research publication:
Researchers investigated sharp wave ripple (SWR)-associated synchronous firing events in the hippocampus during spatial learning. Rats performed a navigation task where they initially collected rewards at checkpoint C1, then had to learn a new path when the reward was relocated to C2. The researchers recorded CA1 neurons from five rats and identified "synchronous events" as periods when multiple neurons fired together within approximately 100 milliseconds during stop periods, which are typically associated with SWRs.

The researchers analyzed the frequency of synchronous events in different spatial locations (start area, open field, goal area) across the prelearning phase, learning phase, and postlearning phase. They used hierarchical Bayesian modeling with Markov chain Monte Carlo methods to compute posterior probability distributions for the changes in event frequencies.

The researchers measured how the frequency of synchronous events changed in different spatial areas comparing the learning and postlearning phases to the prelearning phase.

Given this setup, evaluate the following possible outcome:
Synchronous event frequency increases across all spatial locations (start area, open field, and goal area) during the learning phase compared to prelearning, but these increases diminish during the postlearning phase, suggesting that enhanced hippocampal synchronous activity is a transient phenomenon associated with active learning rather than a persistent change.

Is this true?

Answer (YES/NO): NO